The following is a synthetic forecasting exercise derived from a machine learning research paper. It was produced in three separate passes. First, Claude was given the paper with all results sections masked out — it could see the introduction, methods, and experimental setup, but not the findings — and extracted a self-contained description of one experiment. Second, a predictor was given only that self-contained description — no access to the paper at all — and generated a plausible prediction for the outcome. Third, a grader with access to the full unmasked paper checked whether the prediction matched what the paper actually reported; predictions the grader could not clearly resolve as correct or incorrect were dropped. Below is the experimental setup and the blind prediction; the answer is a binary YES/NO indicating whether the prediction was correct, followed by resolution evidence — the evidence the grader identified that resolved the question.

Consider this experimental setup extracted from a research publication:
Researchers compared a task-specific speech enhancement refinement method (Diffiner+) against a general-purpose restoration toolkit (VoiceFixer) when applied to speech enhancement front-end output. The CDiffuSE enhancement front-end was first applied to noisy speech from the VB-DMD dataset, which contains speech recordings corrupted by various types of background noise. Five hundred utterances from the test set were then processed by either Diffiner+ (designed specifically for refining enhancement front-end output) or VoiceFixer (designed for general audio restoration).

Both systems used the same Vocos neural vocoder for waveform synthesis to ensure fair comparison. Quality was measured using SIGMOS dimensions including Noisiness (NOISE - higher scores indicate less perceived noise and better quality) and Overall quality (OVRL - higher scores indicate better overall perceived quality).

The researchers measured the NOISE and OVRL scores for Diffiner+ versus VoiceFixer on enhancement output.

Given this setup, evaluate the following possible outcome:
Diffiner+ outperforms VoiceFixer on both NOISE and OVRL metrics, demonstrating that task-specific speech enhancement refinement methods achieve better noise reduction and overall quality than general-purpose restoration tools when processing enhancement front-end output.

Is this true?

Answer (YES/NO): NO